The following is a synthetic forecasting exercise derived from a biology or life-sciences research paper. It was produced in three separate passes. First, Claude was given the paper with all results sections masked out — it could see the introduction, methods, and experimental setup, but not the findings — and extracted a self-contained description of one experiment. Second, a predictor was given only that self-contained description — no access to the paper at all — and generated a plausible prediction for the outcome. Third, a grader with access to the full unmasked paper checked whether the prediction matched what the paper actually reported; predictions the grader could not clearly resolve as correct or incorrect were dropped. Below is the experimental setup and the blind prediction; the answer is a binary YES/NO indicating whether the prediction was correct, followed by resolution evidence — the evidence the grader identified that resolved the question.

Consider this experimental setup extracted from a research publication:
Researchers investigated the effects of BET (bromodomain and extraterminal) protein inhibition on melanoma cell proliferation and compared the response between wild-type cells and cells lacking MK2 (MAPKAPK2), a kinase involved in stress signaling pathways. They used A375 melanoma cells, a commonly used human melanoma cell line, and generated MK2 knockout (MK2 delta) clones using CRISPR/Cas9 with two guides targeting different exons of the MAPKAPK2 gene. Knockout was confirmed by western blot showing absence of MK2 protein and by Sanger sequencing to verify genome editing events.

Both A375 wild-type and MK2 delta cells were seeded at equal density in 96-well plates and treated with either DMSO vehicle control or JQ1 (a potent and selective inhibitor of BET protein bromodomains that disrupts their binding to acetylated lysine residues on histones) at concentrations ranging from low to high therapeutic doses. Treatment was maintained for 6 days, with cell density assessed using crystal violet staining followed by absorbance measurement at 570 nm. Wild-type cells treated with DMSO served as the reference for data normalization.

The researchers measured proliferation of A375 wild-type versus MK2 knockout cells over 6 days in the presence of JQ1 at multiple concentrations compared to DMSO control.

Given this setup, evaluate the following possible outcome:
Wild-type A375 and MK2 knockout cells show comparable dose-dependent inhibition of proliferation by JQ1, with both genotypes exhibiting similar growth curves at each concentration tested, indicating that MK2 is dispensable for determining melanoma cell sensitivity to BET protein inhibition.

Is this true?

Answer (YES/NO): NO